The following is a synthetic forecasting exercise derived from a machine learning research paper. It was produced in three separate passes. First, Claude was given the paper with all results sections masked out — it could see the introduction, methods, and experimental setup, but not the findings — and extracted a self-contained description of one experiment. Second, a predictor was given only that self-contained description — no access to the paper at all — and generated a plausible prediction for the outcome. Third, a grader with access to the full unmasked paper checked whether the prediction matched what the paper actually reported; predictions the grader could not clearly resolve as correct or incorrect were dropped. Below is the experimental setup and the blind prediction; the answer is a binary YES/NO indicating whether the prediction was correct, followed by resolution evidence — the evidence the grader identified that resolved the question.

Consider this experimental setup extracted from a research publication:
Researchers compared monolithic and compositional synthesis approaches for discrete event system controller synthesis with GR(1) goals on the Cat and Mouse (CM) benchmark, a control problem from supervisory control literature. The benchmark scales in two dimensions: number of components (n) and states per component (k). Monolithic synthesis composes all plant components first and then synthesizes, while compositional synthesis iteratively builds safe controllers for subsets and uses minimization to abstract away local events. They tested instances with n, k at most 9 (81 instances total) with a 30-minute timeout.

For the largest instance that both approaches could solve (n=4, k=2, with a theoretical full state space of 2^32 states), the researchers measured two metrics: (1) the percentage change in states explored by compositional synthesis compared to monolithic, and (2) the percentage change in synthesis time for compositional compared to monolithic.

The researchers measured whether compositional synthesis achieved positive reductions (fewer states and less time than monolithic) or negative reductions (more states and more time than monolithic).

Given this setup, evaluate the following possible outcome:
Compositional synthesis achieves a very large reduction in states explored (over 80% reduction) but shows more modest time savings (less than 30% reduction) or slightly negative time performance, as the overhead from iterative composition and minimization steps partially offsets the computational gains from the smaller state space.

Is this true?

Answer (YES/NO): NO